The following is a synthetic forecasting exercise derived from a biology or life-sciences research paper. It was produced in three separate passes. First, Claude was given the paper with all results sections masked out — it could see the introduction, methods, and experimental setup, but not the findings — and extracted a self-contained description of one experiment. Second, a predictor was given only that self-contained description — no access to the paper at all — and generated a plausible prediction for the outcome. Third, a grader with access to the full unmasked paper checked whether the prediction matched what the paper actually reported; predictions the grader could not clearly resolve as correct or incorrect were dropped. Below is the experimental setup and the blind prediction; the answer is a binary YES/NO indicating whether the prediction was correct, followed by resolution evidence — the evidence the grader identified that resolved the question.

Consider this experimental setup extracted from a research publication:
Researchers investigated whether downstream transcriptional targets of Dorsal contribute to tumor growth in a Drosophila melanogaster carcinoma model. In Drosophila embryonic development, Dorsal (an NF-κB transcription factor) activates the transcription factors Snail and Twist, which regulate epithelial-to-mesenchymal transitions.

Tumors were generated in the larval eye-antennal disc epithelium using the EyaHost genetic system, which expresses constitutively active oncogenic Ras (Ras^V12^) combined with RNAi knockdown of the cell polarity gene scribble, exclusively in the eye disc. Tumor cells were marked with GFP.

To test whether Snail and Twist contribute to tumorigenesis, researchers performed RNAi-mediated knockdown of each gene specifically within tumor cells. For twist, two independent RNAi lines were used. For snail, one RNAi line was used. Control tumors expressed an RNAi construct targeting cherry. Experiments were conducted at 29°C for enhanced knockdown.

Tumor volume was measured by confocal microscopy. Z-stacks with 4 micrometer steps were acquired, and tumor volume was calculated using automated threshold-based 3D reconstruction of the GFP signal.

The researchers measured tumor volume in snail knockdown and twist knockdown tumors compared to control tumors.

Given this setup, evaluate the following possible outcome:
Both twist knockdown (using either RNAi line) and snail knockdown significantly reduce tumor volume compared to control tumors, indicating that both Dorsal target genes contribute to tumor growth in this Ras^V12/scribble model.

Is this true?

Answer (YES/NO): YES